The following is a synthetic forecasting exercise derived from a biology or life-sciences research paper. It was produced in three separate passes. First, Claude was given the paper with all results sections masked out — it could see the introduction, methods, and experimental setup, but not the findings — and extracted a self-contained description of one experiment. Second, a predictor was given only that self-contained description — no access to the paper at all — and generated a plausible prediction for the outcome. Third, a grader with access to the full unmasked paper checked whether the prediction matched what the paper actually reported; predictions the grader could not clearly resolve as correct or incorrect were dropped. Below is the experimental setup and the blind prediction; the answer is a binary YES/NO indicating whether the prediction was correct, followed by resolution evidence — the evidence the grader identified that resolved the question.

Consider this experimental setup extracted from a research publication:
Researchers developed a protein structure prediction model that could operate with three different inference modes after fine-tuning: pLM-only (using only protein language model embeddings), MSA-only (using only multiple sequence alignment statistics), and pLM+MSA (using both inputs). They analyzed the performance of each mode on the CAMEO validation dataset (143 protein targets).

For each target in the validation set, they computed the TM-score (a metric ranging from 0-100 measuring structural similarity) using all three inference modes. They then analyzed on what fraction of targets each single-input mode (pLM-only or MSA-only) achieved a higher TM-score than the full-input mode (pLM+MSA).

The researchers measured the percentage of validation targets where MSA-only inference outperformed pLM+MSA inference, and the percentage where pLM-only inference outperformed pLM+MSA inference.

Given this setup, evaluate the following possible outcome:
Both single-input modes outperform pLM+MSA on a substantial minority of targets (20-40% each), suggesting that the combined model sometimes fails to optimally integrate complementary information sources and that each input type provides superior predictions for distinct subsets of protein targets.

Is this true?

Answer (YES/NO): YES